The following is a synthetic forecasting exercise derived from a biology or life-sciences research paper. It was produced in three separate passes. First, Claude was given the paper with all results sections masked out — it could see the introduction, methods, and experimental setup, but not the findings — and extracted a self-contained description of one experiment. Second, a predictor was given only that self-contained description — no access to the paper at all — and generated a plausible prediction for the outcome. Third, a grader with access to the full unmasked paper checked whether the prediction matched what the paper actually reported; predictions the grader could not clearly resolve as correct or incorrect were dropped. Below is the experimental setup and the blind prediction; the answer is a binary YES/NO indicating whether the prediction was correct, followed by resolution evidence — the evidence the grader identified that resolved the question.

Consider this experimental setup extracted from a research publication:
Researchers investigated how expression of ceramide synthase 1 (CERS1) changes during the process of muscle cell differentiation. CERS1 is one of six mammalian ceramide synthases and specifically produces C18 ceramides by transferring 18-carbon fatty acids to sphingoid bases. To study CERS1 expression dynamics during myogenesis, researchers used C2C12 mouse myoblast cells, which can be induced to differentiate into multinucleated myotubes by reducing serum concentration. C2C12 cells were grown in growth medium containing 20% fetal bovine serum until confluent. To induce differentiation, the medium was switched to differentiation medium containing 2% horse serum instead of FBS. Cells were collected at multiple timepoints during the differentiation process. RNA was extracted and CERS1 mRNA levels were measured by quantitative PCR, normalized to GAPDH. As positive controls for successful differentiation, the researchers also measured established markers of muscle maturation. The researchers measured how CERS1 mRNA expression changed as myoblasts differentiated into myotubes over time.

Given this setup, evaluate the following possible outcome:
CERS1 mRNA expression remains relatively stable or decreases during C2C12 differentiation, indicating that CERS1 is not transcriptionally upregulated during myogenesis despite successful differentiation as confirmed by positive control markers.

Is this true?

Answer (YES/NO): NO